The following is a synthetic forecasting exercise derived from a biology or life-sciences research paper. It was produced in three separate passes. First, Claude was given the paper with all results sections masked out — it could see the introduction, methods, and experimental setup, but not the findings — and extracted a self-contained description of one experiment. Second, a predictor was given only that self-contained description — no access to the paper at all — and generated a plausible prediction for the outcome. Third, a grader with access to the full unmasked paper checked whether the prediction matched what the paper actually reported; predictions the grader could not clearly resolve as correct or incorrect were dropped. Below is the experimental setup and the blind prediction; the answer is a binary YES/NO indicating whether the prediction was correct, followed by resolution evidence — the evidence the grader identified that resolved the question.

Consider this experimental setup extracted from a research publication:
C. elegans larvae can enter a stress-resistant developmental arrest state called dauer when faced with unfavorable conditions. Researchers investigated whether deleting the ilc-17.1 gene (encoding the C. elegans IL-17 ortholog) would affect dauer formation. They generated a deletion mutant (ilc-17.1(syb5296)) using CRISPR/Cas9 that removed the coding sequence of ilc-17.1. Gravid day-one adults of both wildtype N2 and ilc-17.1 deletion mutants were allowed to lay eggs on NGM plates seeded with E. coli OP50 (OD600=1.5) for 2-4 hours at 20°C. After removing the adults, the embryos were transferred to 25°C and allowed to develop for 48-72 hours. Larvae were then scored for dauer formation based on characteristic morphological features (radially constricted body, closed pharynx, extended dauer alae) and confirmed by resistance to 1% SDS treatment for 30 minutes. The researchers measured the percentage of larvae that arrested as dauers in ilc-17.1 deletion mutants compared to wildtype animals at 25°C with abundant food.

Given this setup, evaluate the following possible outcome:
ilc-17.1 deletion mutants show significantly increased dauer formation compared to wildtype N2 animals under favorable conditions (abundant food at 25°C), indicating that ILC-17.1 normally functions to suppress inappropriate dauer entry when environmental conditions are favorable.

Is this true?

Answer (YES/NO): YES